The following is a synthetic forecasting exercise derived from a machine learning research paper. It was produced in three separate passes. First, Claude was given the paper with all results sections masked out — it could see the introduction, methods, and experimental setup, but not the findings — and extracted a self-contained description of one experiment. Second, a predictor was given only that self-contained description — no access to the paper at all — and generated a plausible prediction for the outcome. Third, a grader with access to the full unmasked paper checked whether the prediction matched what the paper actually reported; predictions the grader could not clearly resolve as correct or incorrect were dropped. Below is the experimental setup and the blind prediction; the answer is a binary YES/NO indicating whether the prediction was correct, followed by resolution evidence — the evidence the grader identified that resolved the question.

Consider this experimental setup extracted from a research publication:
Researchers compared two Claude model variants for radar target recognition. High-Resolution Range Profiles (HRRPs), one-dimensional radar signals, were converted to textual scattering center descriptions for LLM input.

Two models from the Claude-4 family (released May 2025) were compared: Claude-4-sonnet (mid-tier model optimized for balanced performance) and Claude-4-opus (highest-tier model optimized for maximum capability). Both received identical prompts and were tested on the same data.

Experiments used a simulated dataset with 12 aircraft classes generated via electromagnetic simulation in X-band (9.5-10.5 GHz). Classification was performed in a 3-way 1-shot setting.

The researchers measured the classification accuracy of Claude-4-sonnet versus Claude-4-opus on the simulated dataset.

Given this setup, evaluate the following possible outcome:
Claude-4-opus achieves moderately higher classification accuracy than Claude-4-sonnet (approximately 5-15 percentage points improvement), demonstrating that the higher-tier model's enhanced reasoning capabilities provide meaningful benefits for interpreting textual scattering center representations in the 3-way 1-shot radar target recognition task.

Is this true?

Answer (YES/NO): NO